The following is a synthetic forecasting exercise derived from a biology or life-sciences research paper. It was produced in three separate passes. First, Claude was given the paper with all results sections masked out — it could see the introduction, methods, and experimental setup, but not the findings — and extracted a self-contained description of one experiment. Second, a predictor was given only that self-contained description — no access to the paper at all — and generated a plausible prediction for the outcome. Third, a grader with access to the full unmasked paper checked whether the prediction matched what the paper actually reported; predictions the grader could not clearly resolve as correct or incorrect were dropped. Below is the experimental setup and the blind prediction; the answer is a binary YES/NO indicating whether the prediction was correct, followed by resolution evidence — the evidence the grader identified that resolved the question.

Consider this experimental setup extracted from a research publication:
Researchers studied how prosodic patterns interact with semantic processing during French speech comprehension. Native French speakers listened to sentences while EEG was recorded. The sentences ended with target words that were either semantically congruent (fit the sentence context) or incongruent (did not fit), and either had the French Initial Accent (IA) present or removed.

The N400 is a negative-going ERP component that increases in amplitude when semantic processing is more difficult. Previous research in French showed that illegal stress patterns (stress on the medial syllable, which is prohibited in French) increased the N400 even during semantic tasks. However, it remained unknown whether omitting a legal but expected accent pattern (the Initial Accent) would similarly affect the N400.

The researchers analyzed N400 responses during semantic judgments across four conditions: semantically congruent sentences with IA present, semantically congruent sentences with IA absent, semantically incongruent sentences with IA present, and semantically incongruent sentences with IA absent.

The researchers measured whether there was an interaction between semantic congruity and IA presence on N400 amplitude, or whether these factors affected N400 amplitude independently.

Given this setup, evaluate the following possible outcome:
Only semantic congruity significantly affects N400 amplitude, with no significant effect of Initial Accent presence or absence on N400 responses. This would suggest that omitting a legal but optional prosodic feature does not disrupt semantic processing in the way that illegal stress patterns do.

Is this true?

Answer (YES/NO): NO